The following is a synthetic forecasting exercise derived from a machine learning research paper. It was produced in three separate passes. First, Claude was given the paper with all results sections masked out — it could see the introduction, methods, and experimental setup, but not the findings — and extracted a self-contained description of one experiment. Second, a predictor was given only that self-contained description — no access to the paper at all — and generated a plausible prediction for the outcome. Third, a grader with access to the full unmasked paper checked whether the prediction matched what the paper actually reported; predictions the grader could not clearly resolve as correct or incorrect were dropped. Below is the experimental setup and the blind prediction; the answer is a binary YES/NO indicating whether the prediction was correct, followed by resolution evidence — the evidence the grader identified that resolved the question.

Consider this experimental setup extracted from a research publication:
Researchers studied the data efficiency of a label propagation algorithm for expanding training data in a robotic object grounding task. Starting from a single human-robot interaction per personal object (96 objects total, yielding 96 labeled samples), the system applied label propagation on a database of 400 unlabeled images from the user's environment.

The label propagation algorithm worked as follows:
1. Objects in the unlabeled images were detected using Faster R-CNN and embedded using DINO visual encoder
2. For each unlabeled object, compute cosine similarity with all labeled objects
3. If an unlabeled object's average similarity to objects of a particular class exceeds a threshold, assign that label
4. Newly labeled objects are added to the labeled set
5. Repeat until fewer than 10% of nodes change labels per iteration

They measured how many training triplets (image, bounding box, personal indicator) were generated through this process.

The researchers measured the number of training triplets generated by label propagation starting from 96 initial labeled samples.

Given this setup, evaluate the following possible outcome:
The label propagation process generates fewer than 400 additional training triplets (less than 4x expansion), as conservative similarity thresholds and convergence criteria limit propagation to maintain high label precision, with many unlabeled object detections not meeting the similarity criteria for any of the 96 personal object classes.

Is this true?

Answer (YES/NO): NO